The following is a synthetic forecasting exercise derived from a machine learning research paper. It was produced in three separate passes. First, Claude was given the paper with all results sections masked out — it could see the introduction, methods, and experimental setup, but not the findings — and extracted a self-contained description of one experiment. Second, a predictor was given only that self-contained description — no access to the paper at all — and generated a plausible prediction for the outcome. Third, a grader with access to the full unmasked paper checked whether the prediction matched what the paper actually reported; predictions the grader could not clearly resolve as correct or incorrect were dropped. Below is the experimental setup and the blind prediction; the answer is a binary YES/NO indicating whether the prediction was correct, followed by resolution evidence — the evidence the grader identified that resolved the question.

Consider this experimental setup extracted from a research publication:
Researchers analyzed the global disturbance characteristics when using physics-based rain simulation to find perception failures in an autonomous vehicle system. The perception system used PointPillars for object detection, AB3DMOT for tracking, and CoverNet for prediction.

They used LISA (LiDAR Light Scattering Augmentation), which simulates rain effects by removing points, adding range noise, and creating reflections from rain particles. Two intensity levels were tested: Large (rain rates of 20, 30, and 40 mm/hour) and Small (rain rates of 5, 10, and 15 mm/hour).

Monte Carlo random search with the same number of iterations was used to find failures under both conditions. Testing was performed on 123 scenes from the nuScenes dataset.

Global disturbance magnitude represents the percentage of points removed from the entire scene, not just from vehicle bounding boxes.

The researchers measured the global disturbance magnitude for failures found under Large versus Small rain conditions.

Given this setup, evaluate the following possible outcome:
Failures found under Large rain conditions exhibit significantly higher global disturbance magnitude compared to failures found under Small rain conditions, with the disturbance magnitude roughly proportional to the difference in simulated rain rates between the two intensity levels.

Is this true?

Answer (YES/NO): NO